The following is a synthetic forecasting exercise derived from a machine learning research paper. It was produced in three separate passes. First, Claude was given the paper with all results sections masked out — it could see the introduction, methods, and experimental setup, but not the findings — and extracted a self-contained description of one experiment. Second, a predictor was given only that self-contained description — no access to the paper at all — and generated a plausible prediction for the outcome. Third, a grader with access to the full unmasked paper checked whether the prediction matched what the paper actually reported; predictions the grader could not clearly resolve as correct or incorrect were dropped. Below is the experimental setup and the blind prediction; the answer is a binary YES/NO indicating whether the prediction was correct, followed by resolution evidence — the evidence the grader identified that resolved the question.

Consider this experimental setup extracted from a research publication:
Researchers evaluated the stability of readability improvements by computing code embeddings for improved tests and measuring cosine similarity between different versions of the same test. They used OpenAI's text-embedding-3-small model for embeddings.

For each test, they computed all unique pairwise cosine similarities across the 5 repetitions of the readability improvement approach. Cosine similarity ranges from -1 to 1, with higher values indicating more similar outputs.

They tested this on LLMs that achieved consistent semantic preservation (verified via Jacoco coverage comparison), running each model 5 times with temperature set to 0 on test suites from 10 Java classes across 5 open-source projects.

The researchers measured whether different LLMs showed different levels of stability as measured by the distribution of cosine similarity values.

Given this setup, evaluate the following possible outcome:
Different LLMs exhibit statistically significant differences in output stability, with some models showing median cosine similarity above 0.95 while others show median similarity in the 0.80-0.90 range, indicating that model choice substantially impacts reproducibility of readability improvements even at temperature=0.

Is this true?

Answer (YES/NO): NO